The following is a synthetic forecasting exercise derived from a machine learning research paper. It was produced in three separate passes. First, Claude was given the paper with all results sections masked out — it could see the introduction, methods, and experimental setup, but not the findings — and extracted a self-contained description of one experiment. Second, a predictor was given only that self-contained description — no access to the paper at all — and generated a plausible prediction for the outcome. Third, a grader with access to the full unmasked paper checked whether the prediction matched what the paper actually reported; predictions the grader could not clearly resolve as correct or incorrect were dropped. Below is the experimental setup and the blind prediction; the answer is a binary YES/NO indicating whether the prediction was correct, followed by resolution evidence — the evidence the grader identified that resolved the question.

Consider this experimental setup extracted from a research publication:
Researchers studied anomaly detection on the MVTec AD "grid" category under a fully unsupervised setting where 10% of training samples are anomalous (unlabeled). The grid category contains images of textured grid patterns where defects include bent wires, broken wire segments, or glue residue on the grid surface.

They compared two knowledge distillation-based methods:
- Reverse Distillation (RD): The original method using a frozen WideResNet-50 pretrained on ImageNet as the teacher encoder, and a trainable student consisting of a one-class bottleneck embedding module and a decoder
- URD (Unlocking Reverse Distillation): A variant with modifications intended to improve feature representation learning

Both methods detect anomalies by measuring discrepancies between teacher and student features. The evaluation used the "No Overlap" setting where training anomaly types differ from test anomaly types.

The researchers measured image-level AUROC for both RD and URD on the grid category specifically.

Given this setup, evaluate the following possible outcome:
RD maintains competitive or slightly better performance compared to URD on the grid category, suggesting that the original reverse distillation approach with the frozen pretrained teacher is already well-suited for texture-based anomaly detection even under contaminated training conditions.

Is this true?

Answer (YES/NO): NO